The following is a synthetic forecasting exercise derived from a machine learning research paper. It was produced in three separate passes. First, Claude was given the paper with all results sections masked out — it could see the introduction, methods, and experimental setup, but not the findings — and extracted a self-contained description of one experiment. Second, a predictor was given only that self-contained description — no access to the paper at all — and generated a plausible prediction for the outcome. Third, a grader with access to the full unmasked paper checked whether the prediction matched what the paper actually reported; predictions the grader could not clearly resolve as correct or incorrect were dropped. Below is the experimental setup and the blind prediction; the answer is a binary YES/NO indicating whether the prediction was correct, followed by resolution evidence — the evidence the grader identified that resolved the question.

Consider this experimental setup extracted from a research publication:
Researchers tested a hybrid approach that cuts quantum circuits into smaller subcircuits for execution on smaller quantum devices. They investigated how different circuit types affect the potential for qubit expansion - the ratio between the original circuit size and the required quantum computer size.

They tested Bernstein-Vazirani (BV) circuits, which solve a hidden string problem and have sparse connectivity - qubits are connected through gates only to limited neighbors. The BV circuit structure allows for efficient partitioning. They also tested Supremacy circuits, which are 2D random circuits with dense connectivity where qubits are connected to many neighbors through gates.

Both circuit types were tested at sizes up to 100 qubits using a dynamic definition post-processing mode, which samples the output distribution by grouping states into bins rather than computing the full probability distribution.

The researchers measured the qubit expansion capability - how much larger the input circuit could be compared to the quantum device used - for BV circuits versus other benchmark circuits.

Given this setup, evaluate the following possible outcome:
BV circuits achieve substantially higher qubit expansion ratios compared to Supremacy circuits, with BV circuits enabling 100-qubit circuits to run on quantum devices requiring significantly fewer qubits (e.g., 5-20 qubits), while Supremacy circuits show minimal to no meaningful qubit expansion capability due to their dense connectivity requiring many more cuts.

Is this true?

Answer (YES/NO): NO